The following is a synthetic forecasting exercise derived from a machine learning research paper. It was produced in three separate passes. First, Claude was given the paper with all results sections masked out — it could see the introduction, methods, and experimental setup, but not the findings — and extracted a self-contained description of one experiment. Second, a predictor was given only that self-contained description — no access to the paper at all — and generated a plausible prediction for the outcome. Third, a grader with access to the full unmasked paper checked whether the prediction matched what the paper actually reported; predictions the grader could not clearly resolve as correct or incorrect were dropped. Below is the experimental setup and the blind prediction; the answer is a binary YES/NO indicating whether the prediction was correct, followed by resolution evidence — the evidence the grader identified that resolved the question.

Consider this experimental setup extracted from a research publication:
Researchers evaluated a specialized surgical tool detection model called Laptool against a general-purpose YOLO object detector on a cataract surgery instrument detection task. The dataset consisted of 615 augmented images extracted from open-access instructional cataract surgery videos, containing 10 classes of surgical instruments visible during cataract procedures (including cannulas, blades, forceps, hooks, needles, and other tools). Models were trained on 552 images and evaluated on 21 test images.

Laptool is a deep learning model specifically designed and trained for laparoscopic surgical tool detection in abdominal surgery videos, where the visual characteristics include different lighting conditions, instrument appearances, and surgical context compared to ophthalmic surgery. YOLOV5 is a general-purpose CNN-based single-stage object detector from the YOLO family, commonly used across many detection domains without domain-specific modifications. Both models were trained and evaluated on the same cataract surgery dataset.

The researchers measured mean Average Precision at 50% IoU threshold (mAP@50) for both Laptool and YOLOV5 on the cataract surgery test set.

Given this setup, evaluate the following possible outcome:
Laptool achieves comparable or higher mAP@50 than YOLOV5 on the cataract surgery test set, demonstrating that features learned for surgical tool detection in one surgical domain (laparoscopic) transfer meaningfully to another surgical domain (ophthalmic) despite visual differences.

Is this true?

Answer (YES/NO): NO